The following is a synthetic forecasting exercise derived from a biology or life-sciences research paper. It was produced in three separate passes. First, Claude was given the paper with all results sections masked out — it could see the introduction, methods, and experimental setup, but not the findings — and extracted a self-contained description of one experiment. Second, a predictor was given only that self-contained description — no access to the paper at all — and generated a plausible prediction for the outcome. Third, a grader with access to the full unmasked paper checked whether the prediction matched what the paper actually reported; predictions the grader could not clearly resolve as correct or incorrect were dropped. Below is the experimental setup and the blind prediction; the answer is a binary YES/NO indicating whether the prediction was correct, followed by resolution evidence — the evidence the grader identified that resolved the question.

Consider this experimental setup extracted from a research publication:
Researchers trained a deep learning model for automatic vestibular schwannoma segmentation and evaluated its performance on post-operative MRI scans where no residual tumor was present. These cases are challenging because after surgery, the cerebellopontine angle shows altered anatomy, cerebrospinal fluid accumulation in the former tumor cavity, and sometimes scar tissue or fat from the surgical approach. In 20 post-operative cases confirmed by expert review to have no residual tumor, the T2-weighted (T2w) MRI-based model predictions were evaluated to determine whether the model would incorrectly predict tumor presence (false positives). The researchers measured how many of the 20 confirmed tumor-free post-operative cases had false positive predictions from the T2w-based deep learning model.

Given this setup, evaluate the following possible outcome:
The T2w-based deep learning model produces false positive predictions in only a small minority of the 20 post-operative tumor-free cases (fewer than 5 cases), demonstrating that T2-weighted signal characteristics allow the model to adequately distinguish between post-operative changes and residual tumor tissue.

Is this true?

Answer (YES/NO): NO